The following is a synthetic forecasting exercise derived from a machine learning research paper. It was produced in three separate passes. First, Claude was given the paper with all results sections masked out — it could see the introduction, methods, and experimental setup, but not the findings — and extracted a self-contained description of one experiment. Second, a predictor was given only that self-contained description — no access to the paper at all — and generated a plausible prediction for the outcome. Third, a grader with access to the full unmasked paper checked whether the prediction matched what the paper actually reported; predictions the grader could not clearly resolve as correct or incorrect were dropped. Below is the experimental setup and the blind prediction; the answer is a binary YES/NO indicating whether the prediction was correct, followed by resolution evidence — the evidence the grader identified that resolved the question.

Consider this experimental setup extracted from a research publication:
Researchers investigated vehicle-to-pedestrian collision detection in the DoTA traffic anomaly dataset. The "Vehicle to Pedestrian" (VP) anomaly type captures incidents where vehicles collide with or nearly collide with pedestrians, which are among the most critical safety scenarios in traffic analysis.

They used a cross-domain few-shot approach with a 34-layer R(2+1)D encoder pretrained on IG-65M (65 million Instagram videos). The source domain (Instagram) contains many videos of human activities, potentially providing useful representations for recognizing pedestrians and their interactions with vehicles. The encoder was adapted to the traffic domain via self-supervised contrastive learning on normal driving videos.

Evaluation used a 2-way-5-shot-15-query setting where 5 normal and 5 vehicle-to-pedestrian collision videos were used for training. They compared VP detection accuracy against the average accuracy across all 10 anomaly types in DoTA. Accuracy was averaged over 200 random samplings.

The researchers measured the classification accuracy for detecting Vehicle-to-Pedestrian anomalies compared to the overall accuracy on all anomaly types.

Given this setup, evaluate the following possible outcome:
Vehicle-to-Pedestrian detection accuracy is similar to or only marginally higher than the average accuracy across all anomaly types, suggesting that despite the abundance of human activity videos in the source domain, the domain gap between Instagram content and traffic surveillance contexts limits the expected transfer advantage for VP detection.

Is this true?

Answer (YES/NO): NO